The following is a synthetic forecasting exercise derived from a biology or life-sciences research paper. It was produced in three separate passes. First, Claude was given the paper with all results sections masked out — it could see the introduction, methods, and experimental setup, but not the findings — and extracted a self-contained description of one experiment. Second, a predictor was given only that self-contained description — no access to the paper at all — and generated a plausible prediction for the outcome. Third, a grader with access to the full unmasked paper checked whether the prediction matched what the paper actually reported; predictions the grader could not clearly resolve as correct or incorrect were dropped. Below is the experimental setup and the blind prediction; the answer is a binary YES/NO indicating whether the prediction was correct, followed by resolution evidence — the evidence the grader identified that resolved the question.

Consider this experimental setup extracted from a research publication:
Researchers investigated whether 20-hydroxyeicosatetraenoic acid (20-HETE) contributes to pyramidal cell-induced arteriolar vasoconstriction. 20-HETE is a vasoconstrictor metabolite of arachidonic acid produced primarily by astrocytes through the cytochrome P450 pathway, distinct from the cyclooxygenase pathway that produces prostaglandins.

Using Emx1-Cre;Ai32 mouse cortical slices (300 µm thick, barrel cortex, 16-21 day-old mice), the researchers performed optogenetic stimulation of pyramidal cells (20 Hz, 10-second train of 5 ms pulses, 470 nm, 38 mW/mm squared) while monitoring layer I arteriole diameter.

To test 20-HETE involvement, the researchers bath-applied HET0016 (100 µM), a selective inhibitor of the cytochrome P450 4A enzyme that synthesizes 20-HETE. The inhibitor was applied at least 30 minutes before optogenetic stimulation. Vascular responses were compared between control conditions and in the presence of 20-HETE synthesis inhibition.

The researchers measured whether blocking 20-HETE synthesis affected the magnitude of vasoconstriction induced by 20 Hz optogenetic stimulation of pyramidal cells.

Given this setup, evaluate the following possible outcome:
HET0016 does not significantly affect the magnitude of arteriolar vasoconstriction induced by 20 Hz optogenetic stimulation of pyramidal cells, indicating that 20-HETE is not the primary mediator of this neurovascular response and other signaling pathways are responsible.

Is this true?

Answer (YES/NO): NO